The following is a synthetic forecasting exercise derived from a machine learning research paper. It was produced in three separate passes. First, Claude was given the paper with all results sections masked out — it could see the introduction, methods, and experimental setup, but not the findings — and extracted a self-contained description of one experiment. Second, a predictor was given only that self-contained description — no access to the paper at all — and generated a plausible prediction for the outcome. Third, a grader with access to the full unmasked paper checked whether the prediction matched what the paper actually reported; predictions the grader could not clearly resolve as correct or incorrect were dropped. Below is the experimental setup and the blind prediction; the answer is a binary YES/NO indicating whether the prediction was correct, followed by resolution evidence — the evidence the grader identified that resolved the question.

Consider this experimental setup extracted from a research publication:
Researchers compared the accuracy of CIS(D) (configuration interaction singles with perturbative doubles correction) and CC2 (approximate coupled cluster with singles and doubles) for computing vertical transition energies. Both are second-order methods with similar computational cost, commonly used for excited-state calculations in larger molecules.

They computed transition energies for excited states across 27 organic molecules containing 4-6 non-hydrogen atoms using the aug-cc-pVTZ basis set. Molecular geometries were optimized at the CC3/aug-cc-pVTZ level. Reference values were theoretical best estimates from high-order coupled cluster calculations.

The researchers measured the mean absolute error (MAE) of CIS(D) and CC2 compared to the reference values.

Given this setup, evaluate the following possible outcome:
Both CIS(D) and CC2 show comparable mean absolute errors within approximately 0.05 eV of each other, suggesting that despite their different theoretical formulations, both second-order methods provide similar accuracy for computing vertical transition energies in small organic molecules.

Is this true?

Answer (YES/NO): NO